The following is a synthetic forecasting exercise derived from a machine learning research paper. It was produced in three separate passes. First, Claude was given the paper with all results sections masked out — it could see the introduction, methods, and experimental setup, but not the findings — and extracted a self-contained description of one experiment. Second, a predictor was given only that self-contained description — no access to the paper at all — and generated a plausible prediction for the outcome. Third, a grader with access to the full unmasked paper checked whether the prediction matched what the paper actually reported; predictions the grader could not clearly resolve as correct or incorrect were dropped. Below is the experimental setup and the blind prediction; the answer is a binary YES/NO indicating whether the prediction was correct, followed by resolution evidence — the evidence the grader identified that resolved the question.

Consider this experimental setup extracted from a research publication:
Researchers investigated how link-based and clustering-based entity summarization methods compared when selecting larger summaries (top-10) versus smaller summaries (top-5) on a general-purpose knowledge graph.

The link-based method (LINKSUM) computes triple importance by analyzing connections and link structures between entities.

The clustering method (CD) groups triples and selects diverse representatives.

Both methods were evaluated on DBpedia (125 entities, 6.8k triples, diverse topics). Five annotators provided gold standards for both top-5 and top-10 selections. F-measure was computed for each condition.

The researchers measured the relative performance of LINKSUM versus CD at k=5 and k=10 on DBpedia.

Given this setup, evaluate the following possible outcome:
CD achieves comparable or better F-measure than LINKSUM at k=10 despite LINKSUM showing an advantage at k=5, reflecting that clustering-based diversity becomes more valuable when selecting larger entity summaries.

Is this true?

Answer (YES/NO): NO